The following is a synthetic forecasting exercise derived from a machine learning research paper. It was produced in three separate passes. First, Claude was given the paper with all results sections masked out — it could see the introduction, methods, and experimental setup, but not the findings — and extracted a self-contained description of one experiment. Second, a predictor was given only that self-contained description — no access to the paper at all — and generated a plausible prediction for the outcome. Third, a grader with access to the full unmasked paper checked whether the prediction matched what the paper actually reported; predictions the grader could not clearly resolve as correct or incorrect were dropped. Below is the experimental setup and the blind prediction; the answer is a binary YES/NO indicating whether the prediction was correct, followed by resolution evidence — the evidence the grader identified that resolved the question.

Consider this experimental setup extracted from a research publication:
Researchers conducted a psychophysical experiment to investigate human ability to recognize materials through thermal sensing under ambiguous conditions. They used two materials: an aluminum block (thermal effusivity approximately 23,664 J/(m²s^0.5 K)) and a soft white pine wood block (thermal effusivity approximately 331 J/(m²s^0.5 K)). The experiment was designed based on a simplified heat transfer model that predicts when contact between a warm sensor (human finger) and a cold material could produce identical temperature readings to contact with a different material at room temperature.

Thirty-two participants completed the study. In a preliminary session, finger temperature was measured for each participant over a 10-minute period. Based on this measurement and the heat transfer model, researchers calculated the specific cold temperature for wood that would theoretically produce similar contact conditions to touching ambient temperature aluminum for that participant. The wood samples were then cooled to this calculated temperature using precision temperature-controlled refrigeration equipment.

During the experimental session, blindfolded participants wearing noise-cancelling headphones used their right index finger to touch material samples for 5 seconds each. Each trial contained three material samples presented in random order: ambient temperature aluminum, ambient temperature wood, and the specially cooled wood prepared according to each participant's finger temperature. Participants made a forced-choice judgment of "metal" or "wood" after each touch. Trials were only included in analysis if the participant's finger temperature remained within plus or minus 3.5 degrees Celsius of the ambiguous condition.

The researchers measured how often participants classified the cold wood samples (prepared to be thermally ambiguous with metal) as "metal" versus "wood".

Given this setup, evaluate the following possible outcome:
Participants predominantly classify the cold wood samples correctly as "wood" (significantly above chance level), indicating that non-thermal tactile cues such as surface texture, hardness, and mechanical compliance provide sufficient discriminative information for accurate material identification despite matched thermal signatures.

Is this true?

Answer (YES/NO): NO